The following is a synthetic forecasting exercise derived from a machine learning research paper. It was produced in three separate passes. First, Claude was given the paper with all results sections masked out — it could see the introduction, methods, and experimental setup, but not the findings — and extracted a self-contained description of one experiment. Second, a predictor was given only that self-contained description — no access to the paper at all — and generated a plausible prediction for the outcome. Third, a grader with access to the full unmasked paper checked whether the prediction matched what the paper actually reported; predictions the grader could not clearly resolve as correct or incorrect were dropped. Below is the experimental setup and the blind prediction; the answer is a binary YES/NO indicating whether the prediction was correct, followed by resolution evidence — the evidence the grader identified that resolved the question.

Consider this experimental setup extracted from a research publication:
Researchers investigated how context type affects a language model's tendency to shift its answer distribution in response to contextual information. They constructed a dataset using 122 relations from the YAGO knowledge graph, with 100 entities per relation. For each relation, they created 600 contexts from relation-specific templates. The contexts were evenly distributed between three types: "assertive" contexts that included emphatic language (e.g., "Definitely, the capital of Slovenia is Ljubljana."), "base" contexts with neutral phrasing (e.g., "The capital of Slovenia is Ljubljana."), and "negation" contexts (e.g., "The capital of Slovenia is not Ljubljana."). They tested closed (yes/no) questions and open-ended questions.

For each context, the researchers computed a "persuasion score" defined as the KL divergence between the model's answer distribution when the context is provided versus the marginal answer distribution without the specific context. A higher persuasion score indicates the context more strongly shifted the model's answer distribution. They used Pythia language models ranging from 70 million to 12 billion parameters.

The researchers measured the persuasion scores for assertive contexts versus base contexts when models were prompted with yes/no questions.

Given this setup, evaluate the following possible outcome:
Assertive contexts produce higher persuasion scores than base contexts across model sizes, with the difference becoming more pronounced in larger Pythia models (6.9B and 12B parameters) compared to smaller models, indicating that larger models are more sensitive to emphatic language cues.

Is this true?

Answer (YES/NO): NO